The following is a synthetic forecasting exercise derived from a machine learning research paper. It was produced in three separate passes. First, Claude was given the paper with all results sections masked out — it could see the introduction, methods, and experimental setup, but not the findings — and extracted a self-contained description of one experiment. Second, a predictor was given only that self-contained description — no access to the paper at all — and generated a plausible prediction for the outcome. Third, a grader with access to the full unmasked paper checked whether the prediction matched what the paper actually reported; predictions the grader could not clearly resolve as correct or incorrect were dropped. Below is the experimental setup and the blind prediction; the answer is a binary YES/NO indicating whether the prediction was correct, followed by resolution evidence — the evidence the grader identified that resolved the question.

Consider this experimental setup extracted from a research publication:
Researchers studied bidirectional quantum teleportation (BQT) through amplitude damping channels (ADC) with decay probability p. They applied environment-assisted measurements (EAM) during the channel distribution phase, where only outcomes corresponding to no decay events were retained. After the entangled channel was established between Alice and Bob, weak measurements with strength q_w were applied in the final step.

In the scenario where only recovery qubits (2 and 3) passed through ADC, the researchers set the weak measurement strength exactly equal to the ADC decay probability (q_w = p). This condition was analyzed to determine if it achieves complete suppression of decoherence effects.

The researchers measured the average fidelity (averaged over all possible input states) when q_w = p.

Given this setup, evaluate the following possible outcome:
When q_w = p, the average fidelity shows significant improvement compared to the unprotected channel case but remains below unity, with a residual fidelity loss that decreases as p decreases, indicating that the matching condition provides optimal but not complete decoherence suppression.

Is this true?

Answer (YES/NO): NO